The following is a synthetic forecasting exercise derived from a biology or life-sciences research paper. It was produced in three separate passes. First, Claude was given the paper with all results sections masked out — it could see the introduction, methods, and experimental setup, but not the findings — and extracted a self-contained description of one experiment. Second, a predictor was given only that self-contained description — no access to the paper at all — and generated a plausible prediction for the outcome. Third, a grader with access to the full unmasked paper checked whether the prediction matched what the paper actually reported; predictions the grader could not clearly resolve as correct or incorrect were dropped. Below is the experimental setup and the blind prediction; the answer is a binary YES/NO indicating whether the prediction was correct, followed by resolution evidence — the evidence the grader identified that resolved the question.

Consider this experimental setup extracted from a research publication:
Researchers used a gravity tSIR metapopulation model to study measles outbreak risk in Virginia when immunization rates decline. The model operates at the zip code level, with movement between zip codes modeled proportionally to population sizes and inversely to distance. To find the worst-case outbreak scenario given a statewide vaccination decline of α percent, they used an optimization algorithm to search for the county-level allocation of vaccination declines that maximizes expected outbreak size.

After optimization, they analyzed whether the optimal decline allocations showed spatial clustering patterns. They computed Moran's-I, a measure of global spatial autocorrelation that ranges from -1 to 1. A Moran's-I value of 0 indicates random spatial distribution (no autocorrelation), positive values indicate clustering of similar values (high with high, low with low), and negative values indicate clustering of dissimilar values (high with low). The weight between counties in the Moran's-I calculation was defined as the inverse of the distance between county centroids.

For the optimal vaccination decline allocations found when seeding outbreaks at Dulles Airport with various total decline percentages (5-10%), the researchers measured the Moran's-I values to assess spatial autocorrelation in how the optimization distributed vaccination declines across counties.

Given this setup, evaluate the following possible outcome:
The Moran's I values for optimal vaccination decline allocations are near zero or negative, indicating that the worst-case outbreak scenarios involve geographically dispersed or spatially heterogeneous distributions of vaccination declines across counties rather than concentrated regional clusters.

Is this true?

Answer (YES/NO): NO